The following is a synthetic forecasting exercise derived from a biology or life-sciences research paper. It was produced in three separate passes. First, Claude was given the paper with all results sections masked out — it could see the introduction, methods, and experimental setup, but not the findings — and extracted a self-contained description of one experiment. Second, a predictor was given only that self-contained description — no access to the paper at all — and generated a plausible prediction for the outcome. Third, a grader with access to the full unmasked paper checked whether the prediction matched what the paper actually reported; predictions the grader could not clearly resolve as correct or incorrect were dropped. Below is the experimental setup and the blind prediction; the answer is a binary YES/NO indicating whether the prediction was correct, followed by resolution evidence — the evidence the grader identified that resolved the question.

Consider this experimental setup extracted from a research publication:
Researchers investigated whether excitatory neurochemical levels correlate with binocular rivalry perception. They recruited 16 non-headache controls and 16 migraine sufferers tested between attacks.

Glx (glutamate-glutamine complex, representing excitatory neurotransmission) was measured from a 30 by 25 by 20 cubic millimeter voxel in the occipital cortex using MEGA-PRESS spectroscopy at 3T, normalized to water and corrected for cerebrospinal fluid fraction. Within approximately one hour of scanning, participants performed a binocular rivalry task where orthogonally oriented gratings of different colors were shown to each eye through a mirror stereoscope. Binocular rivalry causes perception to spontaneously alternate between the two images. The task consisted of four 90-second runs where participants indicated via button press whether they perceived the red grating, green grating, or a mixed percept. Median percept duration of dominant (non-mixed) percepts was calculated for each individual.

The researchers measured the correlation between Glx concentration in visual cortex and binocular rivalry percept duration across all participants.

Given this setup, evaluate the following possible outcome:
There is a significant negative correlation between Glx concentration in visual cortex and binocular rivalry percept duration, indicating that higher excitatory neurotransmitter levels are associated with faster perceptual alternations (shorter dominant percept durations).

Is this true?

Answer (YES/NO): NO